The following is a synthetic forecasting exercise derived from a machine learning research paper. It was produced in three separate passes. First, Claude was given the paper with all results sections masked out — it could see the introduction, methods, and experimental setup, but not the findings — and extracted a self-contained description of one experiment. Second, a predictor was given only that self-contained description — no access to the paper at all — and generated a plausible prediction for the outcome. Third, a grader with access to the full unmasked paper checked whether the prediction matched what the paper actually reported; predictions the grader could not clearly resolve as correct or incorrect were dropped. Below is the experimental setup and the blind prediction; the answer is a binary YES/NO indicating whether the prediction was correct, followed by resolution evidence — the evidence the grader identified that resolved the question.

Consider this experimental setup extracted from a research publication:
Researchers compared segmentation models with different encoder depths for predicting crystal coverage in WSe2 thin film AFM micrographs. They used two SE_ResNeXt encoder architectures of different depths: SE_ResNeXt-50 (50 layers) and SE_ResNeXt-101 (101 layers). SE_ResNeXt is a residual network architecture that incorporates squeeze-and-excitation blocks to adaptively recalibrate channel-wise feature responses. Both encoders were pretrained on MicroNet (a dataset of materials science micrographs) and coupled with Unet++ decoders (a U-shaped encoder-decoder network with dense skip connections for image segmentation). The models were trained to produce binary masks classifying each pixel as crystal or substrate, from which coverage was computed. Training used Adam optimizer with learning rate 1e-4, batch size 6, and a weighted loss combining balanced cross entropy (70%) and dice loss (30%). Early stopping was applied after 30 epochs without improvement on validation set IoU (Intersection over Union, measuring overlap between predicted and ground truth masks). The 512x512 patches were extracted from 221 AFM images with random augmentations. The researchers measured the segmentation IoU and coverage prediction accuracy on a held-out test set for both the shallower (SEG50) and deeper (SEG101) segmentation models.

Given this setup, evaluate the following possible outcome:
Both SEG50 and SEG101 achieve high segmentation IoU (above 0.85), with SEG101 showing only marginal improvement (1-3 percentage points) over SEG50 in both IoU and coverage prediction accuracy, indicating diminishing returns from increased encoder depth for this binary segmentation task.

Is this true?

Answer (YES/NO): NO